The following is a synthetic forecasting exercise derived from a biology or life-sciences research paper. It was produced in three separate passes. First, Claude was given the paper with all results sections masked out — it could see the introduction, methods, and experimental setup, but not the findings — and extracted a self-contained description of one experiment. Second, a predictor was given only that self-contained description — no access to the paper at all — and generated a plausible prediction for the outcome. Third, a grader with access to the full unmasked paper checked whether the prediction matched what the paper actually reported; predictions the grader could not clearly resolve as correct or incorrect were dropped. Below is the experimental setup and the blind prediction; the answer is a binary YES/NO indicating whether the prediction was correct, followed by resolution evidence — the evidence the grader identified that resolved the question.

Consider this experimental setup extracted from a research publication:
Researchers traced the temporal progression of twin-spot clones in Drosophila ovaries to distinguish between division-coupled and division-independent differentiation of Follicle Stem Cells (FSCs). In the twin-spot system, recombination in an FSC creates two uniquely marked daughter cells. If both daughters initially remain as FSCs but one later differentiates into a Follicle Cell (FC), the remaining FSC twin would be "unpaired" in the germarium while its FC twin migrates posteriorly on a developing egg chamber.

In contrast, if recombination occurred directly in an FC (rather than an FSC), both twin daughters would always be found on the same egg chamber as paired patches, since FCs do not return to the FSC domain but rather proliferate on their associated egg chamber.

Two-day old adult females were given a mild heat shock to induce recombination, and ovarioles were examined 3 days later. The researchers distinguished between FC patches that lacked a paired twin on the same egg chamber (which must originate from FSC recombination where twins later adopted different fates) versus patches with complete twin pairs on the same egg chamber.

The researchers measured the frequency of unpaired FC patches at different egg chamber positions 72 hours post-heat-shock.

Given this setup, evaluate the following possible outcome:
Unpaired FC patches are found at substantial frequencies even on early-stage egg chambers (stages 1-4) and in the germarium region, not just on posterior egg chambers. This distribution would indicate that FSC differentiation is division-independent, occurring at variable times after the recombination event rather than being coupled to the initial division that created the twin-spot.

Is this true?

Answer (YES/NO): YES